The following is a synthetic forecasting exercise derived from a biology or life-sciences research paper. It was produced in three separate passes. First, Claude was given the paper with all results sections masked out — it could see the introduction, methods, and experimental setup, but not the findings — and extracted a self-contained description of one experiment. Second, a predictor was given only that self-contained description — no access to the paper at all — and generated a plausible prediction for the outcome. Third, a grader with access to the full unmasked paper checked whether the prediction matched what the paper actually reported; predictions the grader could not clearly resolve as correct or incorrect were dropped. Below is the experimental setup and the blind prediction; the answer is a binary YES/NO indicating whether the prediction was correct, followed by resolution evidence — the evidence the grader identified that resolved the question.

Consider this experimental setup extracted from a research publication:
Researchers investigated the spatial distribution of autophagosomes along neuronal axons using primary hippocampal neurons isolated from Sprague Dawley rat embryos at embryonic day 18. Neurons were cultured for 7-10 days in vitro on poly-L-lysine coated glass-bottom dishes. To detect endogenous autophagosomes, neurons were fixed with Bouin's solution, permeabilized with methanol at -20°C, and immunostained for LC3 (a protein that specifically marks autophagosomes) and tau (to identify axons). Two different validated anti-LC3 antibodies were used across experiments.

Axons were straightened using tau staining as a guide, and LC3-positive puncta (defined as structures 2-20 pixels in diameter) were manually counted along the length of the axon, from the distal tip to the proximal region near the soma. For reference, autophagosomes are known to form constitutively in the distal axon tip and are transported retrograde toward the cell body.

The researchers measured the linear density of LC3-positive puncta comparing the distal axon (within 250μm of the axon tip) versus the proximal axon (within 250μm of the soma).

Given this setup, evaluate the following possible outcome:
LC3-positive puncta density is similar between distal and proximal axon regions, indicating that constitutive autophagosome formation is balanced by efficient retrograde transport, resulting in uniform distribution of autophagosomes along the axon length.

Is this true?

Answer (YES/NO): YES